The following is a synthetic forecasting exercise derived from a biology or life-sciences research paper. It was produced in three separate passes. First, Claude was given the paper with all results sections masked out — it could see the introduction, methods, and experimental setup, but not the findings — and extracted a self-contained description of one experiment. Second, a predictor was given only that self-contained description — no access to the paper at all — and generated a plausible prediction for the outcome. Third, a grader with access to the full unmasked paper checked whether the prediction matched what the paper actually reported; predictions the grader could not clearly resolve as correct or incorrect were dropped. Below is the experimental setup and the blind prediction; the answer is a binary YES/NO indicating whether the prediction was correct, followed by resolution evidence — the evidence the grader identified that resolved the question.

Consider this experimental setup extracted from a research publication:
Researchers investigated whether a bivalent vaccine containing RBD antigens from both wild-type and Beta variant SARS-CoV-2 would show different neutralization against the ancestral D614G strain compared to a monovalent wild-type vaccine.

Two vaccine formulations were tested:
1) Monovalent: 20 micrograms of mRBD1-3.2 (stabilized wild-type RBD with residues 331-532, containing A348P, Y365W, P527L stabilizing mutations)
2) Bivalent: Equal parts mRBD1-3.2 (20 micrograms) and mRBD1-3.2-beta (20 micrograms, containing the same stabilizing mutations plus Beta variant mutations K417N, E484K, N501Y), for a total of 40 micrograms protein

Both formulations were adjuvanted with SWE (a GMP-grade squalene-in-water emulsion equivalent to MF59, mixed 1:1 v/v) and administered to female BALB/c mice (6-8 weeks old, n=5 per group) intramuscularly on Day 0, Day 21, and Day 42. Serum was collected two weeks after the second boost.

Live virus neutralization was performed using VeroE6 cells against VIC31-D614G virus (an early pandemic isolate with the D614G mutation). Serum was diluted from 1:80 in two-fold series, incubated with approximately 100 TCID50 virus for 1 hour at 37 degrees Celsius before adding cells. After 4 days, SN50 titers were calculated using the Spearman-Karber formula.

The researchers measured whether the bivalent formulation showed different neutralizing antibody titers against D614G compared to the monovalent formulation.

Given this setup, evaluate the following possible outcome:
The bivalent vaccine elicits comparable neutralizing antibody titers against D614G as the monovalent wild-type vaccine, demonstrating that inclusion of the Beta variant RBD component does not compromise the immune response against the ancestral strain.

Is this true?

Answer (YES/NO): YES